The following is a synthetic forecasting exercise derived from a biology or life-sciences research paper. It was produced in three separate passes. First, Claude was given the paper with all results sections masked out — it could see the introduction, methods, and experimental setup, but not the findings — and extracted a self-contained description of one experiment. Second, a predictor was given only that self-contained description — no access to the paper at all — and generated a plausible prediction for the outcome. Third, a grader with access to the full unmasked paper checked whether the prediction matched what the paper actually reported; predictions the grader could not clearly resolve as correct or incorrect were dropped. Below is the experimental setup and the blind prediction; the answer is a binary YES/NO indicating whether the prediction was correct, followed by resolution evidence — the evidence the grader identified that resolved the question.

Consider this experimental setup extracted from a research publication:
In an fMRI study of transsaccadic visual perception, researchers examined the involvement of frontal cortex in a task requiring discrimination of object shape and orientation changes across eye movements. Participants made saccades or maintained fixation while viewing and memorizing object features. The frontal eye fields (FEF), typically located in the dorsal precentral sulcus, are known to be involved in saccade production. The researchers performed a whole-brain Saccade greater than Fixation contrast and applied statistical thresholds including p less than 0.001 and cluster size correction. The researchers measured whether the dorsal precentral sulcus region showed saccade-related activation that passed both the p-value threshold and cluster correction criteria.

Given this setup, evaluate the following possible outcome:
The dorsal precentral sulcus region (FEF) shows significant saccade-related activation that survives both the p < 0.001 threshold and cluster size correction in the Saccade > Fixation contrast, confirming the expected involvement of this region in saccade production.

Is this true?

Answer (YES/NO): NO